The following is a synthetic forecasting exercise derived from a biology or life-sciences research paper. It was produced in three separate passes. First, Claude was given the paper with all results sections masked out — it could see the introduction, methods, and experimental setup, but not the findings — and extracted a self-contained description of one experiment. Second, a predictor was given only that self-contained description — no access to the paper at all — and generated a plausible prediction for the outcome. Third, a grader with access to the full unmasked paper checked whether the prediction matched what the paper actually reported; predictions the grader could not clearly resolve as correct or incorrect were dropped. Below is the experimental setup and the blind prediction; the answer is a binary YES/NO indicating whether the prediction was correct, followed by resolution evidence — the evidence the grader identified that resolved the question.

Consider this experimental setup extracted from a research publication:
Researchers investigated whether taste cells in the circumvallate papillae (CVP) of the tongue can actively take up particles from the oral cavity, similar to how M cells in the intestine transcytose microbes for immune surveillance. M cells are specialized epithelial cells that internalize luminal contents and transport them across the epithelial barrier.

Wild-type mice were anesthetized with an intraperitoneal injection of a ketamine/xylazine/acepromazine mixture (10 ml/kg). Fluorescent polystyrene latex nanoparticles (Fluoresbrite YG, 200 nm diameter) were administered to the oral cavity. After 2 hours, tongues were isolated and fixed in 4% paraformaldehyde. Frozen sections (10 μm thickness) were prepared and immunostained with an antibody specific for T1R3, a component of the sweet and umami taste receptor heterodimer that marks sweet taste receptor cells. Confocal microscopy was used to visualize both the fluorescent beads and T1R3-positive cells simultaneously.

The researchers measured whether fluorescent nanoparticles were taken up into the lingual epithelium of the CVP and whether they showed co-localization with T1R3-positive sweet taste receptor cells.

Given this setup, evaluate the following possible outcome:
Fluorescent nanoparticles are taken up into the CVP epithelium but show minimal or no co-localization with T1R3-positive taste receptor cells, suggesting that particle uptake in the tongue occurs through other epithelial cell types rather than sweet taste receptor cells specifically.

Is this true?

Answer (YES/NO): NO